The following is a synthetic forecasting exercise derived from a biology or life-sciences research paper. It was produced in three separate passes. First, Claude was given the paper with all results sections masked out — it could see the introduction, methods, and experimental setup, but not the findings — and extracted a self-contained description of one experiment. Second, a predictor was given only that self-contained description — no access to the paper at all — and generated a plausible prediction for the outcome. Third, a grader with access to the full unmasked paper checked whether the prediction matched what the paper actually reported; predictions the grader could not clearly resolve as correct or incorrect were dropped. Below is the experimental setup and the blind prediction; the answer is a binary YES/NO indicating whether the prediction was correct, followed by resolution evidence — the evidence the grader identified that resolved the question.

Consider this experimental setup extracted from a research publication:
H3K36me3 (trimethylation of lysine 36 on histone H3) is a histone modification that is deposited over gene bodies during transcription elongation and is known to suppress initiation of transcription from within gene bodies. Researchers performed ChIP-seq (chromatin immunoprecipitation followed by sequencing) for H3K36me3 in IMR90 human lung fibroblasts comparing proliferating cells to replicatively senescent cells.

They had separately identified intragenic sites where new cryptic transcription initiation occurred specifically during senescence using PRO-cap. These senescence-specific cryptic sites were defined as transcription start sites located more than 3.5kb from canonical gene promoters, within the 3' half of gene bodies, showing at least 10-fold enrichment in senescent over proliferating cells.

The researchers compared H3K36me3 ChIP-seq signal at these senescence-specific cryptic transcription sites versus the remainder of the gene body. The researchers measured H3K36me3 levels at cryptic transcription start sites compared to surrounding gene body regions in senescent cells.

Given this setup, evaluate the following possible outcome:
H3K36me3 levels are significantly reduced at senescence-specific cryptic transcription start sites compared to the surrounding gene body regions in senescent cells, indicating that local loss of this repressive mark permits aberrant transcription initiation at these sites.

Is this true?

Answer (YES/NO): YES